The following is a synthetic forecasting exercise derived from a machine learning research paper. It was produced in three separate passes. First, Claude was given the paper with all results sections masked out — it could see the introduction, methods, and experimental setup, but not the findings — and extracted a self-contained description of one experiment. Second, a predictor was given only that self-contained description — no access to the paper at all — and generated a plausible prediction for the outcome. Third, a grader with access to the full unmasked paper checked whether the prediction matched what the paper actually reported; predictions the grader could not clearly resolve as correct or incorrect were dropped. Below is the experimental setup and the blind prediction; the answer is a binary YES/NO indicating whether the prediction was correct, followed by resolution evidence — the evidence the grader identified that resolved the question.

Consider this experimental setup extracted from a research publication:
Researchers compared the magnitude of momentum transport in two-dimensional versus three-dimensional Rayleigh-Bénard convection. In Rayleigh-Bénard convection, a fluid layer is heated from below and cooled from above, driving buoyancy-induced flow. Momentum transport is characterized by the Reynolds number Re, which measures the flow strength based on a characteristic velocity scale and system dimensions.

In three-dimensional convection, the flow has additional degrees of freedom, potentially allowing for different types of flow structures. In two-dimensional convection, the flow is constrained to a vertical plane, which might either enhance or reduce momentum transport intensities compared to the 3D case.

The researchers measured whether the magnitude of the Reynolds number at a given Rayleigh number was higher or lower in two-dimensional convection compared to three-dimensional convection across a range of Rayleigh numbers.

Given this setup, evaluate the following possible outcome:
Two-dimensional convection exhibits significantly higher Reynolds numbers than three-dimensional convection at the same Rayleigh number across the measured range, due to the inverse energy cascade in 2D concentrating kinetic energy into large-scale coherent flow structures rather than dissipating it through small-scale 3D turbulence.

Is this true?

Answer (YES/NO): YES